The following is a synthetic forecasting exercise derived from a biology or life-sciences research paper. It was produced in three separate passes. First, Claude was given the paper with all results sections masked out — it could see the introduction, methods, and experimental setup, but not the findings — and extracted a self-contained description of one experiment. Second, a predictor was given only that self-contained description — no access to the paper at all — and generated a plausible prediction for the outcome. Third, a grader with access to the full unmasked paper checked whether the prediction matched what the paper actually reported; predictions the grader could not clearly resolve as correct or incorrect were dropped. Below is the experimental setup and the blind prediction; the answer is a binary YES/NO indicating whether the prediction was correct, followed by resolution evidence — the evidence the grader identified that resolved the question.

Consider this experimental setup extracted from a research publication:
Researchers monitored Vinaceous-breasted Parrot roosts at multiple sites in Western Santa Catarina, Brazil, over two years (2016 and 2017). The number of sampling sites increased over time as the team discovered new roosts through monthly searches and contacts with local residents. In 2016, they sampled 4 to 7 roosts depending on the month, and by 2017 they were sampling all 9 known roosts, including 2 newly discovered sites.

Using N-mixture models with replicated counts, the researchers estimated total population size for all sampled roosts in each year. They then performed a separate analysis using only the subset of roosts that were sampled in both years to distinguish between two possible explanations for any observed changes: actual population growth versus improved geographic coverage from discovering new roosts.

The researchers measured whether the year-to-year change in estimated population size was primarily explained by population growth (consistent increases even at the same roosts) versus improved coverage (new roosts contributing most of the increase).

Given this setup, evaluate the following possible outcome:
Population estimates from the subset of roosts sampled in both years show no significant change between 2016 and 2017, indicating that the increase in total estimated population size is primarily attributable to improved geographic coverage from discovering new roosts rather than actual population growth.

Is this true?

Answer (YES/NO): YES